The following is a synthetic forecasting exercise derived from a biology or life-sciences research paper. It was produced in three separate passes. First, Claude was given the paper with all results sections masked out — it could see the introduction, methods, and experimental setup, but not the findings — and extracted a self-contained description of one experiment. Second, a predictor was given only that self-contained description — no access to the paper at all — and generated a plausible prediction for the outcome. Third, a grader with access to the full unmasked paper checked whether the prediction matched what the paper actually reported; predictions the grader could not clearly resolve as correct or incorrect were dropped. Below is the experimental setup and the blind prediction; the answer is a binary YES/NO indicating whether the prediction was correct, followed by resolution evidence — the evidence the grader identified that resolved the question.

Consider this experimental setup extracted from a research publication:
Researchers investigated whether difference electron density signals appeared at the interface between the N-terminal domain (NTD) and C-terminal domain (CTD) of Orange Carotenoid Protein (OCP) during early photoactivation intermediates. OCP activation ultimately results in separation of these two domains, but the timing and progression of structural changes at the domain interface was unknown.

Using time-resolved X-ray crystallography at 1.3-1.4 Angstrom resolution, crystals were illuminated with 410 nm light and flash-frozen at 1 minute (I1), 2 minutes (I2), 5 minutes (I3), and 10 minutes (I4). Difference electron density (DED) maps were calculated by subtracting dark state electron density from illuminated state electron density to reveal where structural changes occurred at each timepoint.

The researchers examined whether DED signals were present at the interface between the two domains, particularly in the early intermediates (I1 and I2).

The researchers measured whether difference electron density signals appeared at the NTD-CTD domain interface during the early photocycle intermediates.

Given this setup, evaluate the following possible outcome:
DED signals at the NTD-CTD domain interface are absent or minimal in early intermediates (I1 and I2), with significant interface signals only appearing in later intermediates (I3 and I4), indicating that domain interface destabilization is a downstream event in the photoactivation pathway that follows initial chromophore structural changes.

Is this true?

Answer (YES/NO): NO